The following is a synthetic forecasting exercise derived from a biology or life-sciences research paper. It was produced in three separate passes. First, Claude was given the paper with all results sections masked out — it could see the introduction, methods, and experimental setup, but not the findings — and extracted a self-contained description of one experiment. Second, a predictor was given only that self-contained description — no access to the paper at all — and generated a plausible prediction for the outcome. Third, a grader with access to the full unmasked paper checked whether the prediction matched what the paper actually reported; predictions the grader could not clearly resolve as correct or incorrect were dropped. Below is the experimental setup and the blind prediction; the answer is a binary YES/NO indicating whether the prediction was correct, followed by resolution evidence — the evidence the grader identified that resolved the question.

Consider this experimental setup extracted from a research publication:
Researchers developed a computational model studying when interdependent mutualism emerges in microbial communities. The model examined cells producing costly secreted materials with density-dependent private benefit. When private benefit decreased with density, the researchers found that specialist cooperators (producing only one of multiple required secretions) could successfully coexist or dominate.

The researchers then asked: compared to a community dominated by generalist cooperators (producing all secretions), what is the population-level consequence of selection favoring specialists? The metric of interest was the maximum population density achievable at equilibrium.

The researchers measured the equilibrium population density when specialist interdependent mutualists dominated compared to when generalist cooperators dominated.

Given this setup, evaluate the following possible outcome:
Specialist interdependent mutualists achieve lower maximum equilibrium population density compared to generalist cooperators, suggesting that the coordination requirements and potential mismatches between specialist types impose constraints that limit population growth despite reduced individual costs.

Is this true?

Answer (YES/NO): YES